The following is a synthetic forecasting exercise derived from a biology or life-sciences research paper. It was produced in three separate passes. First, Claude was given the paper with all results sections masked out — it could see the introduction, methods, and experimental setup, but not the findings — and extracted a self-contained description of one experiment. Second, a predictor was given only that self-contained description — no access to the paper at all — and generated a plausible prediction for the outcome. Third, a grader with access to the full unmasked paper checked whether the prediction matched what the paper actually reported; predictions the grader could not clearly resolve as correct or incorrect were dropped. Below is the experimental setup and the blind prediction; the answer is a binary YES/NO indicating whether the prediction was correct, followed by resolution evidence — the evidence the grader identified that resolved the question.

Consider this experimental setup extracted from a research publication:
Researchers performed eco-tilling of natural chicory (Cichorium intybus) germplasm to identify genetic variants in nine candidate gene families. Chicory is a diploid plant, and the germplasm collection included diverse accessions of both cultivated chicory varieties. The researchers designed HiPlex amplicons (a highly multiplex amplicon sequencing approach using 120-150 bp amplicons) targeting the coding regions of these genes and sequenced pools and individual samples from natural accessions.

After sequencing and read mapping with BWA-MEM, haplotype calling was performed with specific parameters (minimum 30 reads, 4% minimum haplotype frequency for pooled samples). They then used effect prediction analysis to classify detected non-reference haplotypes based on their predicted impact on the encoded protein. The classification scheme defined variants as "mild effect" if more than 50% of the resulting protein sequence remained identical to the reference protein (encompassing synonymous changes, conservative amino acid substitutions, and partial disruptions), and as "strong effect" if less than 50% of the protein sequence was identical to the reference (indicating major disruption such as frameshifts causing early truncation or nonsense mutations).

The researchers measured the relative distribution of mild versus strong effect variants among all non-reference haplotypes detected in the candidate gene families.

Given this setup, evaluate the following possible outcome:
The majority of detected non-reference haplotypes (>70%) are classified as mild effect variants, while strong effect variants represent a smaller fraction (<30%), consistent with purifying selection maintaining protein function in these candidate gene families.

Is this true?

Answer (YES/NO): NO